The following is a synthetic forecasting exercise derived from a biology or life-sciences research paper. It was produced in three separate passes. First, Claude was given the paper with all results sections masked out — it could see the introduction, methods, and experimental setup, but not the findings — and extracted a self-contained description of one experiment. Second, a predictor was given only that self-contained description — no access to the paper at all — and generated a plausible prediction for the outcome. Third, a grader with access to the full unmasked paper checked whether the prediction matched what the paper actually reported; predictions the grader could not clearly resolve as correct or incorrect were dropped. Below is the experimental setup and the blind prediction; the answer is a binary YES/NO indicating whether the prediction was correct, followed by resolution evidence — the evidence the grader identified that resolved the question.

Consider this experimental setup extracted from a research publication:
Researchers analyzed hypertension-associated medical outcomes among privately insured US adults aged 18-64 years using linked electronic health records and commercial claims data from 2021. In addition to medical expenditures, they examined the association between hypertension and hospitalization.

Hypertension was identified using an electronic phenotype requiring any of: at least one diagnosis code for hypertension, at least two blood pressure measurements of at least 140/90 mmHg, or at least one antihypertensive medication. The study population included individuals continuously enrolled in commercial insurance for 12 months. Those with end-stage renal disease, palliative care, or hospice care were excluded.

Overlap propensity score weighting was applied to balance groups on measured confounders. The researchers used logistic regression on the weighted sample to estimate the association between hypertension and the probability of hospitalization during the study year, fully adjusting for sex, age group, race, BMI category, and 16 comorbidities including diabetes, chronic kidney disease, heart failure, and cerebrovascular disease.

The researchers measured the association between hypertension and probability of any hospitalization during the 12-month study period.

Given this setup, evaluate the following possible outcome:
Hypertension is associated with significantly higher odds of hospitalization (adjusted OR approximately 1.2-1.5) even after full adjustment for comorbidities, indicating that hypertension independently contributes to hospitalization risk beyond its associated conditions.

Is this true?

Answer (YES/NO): NO